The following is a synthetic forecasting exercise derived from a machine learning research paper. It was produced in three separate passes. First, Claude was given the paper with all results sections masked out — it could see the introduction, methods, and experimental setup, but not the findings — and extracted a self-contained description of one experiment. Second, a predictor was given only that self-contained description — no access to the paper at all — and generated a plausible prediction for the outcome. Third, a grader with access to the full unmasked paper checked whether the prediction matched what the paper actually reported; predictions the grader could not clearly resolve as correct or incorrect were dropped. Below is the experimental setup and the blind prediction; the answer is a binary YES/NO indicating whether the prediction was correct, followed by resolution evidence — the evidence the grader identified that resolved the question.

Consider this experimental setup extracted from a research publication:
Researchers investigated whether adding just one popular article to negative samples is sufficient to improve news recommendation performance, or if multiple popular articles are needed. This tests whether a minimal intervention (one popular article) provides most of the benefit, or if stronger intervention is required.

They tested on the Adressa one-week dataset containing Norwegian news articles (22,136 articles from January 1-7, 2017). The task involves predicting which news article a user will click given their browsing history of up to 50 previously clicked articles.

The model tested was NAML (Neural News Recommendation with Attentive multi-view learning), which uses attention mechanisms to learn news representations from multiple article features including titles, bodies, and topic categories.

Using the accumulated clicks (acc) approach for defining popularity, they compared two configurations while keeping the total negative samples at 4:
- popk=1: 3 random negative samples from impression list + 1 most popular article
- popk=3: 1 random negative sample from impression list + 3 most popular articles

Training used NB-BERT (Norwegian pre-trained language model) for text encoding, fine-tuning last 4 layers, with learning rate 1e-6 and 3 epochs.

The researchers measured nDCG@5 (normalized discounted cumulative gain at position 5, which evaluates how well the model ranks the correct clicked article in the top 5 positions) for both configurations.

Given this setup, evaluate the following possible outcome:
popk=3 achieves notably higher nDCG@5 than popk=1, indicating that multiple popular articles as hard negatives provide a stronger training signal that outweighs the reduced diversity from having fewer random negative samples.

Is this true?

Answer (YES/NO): YES